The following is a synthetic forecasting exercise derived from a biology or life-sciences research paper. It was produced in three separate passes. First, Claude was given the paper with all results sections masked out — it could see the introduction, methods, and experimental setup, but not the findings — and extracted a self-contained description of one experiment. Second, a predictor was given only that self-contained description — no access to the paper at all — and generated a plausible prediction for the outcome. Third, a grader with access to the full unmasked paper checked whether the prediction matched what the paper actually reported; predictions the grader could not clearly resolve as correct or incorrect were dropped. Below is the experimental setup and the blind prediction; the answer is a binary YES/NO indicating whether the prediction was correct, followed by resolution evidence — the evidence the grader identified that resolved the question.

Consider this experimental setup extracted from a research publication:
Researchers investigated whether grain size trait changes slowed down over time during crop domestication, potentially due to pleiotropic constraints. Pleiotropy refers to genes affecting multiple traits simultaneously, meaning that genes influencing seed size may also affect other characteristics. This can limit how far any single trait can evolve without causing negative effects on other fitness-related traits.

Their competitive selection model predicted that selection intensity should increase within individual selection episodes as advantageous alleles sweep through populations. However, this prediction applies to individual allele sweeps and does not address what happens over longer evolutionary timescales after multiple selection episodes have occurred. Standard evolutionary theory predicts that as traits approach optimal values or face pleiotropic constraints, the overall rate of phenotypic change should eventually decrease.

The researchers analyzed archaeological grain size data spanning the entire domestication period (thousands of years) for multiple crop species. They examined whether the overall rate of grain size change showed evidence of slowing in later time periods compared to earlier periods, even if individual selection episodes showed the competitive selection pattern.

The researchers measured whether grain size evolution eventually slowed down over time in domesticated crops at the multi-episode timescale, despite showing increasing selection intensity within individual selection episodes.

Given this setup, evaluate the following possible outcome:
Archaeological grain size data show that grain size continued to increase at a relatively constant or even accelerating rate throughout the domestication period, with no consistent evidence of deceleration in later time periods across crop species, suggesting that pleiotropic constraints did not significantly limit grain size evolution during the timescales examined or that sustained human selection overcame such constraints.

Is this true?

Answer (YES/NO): NO